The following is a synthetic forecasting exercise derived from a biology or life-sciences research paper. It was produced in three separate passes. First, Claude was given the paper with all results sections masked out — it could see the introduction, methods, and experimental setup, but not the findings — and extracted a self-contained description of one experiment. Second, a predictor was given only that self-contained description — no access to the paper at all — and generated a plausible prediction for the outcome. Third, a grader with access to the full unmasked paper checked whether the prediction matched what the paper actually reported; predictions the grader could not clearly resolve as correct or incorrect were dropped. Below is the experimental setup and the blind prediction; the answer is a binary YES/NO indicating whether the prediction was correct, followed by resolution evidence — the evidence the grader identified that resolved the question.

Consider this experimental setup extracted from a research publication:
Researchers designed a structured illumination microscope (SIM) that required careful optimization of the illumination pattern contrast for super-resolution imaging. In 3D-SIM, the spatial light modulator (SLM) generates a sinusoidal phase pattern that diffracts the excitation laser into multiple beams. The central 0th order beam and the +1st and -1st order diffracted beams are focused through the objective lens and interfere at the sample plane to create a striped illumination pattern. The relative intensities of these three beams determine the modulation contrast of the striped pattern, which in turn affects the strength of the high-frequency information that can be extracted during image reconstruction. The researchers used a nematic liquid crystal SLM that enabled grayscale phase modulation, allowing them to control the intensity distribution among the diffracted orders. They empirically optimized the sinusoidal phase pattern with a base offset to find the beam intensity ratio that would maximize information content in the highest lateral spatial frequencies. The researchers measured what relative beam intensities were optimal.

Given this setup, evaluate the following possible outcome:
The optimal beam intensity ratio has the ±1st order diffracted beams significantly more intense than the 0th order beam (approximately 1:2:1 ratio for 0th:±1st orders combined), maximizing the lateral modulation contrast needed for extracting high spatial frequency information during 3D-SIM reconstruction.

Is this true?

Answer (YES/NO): NO